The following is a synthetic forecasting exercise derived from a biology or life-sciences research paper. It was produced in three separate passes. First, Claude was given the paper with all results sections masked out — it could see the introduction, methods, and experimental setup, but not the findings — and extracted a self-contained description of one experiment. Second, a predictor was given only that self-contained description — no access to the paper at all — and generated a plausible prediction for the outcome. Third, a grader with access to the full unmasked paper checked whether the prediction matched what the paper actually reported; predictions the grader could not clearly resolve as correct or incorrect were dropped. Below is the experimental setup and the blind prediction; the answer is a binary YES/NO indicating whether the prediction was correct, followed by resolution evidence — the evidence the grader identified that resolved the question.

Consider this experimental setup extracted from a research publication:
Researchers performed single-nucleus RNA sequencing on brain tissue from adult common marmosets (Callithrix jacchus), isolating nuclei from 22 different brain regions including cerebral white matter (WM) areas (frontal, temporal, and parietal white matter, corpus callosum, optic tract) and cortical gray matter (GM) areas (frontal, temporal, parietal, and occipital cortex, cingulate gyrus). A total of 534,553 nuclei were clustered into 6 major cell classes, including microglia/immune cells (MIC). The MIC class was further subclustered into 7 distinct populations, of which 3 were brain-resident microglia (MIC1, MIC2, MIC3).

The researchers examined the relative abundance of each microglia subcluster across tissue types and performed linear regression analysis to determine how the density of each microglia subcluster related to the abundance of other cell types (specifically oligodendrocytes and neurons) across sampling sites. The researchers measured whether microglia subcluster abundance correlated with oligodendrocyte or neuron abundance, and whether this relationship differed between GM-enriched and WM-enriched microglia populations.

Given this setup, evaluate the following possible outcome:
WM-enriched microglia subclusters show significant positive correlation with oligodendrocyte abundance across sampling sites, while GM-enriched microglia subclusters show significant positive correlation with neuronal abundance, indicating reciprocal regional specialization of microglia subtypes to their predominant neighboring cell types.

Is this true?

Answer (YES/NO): NO